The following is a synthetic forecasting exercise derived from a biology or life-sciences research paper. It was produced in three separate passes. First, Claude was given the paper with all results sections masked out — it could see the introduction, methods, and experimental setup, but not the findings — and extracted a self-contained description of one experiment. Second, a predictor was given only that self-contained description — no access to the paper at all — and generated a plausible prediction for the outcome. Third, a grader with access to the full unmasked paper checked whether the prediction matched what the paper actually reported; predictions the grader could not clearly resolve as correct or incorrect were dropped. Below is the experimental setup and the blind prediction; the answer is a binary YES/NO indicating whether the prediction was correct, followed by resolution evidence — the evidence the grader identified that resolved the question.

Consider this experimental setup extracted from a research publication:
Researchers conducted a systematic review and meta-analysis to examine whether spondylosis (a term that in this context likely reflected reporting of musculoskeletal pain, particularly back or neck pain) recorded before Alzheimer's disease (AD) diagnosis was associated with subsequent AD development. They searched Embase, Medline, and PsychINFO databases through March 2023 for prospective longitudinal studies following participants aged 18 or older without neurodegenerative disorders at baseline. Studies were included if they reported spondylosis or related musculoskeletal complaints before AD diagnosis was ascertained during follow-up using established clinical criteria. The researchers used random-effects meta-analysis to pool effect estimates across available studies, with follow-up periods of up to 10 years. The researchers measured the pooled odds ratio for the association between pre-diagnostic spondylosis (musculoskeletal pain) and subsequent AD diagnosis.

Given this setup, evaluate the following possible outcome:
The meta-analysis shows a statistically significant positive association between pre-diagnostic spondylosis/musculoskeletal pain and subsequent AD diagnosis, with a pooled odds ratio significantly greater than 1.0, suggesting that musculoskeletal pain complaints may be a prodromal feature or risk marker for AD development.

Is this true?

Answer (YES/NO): YES